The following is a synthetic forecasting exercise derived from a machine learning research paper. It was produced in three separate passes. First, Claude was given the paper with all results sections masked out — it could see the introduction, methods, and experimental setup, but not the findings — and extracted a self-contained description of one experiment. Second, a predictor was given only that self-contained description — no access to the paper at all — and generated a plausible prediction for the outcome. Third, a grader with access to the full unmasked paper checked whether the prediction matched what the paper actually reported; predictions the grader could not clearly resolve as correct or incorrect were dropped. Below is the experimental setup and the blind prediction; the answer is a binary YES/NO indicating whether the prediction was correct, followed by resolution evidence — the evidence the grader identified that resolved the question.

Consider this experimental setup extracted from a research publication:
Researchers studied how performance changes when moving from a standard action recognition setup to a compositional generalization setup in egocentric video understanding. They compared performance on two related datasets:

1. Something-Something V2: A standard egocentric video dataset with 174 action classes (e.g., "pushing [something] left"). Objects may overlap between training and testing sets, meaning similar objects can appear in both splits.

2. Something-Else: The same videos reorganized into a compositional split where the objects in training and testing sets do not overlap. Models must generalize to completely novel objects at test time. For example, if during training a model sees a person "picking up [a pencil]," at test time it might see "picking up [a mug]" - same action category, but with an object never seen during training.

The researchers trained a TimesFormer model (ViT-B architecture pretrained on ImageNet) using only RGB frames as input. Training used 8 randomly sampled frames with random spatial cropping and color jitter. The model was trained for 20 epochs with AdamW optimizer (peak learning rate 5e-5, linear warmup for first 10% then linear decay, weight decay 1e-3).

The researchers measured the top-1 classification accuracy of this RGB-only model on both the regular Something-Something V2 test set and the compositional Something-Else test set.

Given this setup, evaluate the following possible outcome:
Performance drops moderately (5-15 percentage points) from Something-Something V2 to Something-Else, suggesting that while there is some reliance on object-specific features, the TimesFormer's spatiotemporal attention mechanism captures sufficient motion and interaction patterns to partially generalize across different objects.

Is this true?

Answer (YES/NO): YES